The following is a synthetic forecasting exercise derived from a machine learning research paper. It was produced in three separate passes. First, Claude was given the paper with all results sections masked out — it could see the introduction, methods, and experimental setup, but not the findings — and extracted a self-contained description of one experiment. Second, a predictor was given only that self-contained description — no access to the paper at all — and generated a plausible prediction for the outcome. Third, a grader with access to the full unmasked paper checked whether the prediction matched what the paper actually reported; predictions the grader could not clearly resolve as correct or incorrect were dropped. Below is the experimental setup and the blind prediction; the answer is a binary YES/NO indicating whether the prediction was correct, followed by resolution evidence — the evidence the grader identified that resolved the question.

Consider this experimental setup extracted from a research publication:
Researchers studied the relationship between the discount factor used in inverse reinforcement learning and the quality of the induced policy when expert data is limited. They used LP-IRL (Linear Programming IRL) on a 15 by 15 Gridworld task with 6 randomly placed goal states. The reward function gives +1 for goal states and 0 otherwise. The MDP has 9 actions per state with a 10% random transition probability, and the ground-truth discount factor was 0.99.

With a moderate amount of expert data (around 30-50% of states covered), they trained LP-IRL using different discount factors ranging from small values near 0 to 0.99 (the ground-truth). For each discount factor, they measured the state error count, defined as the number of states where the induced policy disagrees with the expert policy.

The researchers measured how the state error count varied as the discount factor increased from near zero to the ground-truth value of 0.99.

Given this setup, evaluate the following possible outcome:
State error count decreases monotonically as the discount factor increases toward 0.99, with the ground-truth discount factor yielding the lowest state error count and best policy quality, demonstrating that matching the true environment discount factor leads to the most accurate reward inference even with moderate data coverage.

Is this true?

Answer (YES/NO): NO